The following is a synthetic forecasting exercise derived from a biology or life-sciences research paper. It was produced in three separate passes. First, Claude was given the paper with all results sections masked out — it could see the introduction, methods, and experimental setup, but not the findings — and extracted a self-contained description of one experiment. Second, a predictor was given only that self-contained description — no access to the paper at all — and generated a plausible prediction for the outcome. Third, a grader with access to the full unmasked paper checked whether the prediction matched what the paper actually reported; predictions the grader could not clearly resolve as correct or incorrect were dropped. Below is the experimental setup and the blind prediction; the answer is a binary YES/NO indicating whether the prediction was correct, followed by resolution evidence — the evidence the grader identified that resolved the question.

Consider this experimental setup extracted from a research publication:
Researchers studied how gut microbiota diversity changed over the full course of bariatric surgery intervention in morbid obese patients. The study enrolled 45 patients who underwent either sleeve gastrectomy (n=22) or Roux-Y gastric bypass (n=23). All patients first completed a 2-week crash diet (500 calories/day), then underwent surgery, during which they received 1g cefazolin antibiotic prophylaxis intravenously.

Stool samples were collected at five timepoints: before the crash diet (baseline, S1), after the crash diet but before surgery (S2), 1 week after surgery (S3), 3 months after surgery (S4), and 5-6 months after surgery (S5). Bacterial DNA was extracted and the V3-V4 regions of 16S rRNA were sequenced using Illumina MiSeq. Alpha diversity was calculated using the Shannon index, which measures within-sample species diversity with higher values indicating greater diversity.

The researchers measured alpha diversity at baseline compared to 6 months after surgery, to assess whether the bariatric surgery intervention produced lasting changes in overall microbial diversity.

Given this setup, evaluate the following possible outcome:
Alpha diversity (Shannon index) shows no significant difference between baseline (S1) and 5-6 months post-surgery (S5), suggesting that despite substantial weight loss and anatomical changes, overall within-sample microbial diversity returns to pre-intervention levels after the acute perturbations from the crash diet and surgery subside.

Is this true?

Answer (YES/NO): YES